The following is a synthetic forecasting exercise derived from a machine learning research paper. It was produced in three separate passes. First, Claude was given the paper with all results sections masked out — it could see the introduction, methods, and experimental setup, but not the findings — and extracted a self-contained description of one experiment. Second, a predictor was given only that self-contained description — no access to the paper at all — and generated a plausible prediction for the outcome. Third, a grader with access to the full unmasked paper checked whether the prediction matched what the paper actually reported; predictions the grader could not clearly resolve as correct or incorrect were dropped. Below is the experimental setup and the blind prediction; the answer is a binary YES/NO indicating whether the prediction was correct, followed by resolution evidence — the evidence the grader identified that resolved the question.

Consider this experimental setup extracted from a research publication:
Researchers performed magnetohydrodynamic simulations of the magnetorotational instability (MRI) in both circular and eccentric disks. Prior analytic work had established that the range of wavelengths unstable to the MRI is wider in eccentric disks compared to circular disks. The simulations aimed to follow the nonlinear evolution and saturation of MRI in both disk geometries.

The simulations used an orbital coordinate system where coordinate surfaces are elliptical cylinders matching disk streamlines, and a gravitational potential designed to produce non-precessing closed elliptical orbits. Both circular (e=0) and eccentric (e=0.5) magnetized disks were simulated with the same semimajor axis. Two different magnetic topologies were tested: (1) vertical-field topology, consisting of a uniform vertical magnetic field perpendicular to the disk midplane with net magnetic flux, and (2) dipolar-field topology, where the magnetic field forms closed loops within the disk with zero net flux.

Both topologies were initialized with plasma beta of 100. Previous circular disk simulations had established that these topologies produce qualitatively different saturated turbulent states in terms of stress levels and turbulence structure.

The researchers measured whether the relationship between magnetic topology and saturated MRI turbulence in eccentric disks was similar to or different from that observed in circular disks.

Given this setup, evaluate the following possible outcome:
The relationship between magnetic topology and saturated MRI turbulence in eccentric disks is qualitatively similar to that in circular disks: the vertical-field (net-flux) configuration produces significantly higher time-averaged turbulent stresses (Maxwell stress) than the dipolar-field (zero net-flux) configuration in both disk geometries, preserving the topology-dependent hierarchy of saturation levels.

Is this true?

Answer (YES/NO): YES